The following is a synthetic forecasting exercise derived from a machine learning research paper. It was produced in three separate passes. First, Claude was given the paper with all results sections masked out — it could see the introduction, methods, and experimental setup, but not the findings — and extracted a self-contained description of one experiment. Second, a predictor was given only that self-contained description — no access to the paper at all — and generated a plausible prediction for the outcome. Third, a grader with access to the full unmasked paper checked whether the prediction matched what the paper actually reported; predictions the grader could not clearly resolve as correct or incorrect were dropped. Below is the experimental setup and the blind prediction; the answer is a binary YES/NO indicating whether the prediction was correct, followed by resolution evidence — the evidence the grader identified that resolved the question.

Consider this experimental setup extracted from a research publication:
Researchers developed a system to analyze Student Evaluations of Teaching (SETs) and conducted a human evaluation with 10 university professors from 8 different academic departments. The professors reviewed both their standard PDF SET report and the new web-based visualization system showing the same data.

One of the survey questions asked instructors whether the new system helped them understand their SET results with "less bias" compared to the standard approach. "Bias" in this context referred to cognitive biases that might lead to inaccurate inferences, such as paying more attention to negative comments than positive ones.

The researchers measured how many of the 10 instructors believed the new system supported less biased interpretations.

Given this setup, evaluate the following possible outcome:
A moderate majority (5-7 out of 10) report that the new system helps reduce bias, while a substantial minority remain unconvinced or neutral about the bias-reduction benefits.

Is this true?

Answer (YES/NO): NO